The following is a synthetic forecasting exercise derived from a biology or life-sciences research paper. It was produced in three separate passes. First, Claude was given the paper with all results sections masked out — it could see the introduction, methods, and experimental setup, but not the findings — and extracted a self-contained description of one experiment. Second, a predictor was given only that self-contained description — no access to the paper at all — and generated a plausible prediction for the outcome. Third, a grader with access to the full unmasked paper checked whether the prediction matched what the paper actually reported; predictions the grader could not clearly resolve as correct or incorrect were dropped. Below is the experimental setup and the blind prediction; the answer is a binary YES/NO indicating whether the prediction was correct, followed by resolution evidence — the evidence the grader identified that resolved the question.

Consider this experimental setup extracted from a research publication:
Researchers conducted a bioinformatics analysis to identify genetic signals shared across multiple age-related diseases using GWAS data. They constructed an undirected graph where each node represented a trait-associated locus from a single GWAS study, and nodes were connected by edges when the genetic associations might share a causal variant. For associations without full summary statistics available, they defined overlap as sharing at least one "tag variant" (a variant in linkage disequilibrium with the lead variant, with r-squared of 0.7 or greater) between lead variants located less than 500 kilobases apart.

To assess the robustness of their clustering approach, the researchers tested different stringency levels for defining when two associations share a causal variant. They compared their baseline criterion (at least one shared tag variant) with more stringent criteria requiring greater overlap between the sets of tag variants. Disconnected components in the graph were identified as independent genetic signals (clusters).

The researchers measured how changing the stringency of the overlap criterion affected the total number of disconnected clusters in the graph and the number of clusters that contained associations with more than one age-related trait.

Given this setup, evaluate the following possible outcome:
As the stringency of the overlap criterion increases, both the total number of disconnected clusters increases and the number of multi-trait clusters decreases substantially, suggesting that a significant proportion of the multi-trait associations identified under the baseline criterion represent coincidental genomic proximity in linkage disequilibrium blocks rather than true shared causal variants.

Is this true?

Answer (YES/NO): NO